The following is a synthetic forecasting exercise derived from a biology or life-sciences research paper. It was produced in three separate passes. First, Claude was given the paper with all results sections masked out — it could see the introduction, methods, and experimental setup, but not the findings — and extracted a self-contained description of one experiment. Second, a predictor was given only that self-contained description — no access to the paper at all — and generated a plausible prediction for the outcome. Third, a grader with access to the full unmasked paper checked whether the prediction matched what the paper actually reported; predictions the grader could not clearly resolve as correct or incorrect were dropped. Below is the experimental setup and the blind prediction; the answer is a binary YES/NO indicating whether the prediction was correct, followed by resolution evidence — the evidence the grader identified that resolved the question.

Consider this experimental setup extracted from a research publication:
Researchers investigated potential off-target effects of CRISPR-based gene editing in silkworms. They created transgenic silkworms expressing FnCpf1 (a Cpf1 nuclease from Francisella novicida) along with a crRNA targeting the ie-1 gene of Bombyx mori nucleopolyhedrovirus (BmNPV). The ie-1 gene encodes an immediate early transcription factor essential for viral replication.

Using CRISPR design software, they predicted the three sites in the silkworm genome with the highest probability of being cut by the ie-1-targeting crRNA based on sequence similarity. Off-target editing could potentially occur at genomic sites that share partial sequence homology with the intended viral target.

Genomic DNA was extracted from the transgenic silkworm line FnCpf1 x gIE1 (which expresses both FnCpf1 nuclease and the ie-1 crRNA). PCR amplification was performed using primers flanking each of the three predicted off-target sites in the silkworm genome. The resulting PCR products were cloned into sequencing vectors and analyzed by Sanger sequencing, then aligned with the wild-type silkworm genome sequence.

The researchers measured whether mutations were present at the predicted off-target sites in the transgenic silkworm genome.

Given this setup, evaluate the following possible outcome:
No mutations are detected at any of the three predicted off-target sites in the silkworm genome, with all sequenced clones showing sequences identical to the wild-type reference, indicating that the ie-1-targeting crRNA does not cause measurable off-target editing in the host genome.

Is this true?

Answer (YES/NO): YES